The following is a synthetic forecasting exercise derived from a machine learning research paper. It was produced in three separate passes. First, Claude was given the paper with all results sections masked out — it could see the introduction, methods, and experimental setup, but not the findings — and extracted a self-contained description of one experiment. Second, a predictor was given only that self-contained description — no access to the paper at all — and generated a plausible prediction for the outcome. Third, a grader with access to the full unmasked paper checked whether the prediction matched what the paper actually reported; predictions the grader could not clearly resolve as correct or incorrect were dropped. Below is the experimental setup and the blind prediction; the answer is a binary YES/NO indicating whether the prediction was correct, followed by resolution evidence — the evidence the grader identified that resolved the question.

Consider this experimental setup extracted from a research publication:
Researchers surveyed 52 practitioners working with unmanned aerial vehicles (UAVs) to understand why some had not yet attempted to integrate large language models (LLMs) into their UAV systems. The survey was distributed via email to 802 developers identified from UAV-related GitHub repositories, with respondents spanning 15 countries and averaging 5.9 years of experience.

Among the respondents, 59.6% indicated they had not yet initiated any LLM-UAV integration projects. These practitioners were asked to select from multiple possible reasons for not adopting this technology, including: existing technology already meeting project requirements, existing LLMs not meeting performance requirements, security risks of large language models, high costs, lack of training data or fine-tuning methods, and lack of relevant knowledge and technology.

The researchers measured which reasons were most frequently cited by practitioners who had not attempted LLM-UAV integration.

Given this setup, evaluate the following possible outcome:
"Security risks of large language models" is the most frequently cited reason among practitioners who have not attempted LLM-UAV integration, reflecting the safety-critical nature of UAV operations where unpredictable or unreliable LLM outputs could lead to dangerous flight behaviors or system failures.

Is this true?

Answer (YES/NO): NO